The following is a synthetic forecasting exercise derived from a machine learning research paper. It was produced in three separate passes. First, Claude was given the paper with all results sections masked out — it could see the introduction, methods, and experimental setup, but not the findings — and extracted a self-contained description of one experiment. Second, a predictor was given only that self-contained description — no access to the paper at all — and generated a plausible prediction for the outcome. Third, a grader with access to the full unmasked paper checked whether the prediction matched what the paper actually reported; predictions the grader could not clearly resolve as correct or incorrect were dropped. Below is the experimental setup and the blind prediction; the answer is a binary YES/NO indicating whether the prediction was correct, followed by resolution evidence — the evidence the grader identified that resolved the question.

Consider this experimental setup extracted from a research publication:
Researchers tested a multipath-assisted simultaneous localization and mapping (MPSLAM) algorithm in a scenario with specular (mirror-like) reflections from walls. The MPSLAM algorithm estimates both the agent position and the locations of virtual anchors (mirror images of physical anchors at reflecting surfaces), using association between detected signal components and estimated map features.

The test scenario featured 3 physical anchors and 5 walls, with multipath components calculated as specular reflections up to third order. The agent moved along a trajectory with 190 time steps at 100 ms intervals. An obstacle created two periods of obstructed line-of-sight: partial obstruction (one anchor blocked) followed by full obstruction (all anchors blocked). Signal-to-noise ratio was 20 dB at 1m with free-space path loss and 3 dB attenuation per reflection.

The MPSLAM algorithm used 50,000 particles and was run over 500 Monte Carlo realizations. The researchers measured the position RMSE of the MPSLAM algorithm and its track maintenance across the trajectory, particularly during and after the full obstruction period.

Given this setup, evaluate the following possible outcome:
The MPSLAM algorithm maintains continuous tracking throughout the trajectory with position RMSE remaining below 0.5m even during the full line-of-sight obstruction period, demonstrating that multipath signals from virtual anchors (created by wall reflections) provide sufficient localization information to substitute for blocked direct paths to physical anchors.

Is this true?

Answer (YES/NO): NO